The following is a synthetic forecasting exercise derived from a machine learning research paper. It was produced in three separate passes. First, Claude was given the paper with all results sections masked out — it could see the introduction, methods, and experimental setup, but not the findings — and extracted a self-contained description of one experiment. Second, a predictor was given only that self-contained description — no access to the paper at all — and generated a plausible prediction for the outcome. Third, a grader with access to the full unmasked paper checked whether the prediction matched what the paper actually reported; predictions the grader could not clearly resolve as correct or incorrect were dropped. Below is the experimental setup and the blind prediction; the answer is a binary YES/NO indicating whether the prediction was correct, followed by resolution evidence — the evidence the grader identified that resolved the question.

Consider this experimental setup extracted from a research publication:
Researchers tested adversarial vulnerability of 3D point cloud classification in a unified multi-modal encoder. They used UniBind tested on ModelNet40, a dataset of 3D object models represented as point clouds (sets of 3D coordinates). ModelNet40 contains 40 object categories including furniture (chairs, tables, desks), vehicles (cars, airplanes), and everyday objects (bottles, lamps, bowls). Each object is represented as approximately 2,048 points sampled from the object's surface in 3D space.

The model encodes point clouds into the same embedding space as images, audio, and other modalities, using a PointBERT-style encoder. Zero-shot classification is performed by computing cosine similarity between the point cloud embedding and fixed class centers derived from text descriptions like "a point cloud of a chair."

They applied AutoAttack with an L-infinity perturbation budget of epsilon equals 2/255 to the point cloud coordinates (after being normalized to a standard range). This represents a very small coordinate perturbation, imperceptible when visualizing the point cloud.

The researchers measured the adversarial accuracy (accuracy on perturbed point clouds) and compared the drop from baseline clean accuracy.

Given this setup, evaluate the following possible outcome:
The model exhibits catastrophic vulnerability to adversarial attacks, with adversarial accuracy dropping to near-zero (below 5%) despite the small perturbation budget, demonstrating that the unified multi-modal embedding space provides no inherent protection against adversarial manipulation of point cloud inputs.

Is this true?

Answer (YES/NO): YES